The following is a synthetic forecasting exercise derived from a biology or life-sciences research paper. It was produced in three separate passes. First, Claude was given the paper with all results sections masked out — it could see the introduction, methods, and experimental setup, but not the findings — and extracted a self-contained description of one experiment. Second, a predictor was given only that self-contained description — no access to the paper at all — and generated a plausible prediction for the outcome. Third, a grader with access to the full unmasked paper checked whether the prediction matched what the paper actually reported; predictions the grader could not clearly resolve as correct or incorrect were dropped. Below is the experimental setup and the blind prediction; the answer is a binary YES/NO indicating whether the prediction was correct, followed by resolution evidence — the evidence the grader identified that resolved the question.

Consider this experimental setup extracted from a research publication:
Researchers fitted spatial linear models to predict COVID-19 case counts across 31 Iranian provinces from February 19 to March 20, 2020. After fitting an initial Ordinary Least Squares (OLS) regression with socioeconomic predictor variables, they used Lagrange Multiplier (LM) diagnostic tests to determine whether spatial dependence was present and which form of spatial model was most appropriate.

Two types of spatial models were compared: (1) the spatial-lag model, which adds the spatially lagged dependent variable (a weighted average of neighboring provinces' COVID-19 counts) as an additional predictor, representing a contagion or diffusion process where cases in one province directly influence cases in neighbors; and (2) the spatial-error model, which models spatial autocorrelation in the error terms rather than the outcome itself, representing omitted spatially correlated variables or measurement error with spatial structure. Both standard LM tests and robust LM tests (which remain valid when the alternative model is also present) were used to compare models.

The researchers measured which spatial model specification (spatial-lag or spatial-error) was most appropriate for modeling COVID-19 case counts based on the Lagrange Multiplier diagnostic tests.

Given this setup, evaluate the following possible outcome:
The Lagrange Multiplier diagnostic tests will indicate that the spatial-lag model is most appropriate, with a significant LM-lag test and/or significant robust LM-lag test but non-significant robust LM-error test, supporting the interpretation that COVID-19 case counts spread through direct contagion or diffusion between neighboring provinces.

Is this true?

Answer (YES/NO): YES